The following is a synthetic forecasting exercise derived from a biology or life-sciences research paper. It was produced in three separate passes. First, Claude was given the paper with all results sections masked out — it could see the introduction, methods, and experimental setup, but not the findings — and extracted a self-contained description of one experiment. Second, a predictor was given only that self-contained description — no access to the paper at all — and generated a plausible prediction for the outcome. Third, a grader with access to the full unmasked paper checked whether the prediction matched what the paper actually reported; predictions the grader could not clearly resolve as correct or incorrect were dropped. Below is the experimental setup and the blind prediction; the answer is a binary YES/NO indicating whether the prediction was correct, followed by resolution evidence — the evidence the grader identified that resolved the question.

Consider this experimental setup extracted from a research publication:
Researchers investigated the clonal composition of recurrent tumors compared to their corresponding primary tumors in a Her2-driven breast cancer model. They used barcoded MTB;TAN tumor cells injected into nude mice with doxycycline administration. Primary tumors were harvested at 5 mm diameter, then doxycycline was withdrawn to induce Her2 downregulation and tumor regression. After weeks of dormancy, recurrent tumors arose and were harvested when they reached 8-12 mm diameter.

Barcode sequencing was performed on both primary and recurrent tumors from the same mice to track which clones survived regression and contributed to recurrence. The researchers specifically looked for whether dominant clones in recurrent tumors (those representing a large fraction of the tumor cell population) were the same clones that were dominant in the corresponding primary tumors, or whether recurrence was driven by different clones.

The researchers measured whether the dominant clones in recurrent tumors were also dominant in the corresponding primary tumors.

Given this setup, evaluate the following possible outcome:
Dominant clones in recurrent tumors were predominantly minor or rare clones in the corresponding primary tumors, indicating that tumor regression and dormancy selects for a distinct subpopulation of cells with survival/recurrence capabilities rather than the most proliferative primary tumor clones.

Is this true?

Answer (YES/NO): YES